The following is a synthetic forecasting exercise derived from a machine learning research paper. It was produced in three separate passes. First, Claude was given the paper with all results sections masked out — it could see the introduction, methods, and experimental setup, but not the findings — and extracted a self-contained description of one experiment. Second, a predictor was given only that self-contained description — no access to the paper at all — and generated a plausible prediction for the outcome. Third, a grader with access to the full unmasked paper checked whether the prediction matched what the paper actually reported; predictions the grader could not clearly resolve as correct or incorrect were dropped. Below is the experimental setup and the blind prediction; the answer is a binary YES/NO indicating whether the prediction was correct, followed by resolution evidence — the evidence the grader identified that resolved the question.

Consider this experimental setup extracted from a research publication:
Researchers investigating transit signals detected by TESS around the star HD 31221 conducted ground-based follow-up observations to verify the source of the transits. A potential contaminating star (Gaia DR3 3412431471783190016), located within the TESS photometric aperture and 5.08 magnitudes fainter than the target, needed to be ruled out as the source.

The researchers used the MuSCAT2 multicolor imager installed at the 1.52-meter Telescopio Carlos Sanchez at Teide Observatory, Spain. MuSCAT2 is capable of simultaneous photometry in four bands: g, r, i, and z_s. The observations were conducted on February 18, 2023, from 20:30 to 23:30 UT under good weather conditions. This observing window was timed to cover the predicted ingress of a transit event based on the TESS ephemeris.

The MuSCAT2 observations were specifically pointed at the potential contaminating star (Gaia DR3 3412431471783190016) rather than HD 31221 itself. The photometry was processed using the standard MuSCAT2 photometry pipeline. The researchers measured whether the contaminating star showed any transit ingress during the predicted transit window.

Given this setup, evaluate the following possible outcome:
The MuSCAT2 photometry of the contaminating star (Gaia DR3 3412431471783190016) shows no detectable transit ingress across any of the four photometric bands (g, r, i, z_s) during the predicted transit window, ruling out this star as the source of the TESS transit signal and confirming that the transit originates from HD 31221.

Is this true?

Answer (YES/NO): YES